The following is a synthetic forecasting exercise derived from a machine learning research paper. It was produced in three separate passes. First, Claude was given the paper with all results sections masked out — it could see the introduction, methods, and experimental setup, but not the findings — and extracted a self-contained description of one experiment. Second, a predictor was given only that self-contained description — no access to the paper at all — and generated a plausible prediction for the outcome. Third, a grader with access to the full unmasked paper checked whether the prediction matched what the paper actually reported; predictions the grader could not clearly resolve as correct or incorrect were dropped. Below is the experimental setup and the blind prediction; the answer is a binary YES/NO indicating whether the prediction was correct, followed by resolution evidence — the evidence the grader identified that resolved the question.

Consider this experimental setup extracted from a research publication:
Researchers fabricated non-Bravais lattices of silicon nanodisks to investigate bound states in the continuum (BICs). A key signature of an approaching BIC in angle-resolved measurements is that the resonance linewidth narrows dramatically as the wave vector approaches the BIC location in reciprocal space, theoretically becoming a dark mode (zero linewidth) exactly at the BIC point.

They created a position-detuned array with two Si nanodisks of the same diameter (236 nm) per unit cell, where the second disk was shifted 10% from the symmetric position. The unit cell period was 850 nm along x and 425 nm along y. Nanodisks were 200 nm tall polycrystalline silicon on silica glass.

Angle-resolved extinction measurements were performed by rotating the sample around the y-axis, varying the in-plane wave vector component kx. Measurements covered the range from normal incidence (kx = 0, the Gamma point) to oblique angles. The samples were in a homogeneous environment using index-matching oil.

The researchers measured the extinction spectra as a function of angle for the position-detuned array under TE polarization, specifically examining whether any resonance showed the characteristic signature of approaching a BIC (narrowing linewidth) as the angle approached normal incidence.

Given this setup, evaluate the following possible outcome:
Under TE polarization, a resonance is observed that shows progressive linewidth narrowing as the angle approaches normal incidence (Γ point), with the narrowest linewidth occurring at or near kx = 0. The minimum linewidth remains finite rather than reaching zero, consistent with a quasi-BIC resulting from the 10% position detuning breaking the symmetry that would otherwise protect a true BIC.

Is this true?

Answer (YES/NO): NO